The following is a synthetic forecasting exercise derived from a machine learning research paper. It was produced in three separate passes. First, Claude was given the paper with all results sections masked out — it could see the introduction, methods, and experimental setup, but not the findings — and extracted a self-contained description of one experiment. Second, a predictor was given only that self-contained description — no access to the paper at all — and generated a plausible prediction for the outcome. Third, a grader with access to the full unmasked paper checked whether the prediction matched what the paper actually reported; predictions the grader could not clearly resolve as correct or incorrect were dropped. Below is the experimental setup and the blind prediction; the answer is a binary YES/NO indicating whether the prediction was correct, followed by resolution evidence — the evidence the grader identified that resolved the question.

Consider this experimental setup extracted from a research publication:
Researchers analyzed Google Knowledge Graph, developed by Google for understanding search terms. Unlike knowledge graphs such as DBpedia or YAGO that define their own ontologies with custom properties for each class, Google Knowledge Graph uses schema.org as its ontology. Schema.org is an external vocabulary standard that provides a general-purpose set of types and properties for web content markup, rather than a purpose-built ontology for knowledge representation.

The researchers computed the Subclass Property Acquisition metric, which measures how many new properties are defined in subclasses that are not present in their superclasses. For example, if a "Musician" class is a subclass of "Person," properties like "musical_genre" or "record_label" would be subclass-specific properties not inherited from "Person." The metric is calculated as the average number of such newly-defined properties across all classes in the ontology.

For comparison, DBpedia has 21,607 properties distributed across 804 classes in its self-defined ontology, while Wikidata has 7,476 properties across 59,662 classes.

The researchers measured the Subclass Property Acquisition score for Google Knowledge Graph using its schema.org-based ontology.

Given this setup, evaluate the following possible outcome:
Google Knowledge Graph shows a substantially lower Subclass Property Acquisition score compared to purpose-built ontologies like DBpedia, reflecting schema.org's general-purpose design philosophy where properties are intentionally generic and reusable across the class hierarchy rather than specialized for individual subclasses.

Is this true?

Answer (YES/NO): YES